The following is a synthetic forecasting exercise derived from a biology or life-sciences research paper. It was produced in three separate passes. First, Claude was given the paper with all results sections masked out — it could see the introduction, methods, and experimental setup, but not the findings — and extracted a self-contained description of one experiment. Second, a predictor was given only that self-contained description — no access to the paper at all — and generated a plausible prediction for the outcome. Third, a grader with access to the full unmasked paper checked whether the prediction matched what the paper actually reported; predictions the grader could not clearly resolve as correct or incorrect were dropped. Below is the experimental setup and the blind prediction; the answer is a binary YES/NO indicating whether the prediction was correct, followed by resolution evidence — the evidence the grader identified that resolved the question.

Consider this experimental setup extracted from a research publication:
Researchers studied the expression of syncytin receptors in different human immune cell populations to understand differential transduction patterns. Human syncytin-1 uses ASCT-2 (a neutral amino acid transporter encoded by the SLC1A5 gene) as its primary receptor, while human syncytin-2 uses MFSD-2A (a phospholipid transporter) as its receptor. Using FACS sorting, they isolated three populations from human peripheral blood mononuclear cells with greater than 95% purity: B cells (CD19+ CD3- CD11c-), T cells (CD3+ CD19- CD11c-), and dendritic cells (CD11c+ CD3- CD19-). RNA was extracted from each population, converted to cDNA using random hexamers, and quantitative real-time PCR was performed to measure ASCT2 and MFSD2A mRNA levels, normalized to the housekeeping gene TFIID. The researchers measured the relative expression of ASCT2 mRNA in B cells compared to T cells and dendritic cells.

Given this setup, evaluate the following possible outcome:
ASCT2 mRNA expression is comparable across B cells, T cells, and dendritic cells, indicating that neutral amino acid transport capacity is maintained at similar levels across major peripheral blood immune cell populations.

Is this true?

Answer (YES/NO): NO